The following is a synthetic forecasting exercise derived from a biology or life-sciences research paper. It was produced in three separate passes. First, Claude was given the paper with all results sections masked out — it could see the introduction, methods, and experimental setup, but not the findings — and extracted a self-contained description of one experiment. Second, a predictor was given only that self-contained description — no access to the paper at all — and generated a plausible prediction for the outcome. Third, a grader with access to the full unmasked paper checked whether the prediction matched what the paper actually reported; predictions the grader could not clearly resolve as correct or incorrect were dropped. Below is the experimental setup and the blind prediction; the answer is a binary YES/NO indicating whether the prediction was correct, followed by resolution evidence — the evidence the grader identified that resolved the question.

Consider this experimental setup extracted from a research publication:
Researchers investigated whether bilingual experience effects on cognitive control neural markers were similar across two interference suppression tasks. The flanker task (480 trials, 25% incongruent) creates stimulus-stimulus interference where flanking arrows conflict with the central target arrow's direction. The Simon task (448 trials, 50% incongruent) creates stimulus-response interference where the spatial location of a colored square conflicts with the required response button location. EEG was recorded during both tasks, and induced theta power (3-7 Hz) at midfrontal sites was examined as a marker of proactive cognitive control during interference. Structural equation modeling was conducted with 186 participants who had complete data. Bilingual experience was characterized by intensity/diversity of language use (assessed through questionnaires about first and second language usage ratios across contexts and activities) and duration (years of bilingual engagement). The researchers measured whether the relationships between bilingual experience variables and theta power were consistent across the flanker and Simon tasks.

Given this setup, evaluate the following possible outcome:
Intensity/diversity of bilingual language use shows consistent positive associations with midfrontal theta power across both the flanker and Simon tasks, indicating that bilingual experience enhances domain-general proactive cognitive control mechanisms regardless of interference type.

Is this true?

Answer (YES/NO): NO